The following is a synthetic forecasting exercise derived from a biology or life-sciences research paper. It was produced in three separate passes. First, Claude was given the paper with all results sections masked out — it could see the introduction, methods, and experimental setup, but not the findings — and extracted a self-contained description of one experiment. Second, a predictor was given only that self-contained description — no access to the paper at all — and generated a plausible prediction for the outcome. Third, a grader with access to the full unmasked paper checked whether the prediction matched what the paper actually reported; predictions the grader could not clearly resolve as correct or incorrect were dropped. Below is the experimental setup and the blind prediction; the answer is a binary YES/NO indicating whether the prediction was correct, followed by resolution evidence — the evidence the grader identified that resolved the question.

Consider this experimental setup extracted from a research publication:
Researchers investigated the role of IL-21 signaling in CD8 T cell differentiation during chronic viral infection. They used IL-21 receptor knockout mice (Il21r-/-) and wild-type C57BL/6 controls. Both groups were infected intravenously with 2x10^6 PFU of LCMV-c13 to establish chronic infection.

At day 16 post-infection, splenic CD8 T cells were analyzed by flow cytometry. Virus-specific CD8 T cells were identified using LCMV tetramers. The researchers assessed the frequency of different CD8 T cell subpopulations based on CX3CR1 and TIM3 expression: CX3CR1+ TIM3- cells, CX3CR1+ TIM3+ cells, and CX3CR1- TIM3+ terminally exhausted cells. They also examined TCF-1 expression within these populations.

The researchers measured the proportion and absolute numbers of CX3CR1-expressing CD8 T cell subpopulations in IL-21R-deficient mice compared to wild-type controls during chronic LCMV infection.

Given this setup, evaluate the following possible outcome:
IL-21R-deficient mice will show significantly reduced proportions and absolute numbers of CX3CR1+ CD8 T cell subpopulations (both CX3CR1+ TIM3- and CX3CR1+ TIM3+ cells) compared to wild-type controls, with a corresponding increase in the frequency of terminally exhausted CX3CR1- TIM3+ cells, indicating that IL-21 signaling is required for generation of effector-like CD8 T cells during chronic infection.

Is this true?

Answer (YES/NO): NO